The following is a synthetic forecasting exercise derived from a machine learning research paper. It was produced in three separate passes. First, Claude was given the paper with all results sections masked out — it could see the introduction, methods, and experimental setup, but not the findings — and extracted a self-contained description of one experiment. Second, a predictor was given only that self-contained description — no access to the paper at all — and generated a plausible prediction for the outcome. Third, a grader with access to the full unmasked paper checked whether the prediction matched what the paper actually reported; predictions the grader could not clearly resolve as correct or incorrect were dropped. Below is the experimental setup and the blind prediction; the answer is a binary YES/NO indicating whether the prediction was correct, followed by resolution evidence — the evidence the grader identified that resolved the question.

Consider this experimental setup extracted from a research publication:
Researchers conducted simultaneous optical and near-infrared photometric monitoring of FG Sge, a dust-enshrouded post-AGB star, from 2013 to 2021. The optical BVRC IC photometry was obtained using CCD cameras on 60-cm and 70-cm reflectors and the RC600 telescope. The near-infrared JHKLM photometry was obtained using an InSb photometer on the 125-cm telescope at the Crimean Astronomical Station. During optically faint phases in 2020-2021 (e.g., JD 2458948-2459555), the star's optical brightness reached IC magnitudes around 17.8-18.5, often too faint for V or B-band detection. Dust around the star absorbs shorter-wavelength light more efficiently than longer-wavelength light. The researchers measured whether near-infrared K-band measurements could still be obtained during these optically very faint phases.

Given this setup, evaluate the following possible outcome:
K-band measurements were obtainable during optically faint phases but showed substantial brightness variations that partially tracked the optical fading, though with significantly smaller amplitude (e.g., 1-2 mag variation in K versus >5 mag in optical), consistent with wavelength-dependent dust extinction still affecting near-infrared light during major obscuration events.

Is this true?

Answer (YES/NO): NO